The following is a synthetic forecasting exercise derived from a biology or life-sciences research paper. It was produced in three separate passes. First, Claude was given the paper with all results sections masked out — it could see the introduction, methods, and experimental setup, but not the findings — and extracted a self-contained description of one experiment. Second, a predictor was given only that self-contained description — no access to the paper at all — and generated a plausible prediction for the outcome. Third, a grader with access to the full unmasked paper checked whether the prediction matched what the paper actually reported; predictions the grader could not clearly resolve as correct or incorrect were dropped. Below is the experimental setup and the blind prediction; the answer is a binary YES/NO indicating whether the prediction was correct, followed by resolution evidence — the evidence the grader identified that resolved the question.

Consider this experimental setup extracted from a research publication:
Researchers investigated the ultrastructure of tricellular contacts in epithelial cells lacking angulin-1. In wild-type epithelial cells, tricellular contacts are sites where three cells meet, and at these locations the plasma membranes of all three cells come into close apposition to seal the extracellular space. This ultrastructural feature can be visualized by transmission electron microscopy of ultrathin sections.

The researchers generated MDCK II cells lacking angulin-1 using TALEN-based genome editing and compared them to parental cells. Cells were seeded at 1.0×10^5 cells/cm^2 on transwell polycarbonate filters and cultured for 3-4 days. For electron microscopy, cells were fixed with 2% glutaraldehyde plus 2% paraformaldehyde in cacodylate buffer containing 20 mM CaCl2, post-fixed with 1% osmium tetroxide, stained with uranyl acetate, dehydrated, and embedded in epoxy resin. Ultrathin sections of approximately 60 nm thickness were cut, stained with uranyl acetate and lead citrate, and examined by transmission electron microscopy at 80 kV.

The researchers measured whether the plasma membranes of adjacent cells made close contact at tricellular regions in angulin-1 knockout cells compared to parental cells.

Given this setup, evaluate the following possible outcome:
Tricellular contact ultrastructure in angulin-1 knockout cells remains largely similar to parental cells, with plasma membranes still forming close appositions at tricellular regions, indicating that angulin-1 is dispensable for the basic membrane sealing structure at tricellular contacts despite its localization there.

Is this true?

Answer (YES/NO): NO